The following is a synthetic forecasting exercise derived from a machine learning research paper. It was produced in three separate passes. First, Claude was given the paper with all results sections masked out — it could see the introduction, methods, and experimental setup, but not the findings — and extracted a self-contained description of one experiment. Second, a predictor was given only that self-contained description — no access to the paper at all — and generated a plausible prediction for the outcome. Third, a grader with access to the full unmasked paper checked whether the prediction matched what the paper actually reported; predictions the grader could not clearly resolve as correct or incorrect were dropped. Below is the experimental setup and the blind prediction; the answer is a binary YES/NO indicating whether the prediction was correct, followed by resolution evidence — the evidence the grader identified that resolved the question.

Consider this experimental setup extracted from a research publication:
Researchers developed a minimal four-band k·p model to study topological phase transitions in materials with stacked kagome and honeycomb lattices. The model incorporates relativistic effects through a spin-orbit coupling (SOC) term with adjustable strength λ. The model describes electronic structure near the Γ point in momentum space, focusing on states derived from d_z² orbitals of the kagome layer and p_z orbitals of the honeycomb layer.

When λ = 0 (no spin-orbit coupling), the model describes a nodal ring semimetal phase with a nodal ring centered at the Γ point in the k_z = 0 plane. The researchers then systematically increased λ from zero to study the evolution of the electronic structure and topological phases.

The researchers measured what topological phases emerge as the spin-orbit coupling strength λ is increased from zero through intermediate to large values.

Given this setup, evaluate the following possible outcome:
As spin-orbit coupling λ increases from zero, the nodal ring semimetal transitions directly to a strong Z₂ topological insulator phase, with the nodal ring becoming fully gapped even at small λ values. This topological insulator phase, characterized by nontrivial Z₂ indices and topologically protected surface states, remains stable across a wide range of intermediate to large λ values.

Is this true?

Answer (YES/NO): NO